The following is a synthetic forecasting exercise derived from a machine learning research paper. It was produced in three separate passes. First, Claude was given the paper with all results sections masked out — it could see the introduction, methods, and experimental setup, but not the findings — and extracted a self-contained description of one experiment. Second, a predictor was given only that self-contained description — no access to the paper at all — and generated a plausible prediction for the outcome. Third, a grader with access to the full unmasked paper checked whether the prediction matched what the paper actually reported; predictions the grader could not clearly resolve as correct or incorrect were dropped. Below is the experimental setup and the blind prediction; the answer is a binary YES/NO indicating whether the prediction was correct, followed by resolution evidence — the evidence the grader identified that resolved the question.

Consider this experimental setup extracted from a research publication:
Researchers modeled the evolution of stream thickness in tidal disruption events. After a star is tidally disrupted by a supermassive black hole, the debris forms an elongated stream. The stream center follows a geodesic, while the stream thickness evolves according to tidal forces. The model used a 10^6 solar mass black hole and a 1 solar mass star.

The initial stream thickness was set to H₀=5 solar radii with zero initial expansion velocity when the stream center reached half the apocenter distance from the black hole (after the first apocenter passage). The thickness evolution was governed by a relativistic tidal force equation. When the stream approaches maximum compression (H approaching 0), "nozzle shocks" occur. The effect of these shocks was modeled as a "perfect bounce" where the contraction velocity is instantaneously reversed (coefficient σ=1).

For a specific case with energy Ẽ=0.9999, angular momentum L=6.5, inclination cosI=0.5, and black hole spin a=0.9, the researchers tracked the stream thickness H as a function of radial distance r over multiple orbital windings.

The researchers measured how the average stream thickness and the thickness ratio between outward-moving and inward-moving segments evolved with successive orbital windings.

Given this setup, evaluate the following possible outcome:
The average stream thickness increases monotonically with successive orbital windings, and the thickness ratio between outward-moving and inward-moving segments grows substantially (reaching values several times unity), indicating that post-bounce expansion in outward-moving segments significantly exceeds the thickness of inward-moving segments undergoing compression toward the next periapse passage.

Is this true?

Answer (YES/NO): NO